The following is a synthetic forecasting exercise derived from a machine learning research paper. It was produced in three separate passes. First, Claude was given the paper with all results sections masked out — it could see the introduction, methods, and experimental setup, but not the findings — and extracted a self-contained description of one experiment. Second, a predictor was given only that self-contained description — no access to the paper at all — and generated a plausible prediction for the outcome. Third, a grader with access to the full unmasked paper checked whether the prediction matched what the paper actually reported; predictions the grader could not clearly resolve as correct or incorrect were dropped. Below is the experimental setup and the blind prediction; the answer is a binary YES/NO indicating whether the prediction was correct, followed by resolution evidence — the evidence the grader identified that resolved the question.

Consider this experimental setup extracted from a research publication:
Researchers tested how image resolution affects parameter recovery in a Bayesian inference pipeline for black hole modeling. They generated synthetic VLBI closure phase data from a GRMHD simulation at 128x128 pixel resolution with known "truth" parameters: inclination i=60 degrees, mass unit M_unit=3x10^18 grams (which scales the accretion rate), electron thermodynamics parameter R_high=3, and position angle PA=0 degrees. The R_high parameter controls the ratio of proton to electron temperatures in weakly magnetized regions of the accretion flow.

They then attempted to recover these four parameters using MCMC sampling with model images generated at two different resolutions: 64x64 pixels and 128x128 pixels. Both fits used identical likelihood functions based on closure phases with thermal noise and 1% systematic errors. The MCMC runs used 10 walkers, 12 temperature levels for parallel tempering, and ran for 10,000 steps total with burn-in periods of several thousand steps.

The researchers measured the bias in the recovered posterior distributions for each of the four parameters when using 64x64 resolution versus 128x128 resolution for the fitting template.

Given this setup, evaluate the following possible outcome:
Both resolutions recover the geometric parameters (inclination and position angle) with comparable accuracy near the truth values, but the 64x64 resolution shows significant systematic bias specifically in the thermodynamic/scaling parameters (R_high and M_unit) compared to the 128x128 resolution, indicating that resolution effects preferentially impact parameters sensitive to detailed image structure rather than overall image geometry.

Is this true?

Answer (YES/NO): NO